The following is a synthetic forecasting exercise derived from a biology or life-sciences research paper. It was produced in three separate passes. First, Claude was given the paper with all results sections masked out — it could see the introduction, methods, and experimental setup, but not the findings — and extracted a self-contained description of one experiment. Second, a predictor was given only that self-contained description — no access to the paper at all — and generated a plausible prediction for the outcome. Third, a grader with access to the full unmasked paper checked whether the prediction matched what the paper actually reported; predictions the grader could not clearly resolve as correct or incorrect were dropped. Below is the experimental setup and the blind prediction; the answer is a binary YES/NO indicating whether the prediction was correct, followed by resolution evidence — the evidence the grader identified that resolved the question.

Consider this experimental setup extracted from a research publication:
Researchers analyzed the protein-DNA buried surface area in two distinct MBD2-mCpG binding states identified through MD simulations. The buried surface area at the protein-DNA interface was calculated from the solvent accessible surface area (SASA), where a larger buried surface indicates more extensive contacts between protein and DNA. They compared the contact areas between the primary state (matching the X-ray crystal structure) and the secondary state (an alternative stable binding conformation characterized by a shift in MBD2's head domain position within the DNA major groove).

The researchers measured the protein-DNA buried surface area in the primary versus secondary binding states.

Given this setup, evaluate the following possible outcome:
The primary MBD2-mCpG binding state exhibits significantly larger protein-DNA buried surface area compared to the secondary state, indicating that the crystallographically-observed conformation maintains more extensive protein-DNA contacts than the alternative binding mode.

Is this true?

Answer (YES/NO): YES